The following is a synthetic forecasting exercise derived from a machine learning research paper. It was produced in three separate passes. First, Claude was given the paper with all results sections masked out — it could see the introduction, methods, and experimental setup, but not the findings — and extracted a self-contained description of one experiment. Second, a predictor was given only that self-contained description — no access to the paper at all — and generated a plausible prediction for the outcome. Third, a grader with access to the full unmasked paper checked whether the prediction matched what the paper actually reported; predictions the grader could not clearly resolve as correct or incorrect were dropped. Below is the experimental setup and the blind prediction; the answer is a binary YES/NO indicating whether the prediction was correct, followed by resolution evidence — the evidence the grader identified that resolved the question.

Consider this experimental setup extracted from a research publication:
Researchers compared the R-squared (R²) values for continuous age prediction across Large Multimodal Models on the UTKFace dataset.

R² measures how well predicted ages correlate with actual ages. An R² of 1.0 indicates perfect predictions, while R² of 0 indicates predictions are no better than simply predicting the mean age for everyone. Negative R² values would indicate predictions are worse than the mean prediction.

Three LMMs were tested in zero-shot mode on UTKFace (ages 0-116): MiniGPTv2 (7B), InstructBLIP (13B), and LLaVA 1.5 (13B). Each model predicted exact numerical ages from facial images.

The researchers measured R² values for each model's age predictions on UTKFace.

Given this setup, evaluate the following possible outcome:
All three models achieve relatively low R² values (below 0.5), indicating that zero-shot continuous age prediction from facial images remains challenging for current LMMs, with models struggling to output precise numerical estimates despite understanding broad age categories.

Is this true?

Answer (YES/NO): NO